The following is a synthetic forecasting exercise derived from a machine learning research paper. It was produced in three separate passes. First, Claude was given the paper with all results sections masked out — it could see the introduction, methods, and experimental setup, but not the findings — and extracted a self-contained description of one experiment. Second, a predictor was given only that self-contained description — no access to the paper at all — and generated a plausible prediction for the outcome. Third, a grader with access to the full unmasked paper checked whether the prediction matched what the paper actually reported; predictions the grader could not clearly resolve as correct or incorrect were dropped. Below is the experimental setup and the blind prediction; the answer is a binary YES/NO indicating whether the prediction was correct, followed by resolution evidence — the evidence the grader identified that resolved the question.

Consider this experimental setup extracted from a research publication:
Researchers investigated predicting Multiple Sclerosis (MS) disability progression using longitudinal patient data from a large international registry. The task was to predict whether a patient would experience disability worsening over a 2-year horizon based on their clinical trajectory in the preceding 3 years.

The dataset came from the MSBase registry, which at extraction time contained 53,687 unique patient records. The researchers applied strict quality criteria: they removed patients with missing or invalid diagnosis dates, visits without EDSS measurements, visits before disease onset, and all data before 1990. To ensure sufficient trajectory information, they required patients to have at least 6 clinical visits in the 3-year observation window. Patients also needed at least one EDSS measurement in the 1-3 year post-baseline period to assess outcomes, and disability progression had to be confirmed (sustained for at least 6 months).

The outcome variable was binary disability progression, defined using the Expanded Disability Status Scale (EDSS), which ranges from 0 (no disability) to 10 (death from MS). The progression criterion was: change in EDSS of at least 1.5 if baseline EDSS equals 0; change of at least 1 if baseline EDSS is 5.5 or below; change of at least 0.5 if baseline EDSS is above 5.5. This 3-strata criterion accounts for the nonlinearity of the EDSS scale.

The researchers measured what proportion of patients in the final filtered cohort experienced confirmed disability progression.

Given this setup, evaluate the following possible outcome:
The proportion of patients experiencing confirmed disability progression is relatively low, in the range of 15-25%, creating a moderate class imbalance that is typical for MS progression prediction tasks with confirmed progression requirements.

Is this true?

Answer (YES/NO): YES